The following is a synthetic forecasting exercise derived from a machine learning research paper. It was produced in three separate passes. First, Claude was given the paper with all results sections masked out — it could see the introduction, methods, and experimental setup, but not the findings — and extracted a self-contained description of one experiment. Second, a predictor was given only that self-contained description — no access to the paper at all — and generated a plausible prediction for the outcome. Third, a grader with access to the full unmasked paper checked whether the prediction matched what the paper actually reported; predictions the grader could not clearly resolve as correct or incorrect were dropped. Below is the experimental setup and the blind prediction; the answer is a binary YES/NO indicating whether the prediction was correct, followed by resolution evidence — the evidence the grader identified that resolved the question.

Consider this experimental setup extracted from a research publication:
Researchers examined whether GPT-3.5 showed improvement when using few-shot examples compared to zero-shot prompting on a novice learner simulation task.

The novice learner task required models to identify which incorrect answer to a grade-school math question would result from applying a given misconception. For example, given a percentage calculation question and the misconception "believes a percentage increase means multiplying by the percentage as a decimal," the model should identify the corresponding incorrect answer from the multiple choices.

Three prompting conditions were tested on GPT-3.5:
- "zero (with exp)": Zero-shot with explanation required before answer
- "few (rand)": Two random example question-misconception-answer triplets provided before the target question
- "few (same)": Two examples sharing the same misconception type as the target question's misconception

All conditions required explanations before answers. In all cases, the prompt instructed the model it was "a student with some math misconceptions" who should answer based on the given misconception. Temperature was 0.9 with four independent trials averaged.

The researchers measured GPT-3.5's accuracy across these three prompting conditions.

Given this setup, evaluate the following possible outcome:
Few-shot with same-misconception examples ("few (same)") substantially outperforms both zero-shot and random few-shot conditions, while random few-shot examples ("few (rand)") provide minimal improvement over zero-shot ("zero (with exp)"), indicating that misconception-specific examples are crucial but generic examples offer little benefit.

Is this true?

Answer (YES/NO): NO